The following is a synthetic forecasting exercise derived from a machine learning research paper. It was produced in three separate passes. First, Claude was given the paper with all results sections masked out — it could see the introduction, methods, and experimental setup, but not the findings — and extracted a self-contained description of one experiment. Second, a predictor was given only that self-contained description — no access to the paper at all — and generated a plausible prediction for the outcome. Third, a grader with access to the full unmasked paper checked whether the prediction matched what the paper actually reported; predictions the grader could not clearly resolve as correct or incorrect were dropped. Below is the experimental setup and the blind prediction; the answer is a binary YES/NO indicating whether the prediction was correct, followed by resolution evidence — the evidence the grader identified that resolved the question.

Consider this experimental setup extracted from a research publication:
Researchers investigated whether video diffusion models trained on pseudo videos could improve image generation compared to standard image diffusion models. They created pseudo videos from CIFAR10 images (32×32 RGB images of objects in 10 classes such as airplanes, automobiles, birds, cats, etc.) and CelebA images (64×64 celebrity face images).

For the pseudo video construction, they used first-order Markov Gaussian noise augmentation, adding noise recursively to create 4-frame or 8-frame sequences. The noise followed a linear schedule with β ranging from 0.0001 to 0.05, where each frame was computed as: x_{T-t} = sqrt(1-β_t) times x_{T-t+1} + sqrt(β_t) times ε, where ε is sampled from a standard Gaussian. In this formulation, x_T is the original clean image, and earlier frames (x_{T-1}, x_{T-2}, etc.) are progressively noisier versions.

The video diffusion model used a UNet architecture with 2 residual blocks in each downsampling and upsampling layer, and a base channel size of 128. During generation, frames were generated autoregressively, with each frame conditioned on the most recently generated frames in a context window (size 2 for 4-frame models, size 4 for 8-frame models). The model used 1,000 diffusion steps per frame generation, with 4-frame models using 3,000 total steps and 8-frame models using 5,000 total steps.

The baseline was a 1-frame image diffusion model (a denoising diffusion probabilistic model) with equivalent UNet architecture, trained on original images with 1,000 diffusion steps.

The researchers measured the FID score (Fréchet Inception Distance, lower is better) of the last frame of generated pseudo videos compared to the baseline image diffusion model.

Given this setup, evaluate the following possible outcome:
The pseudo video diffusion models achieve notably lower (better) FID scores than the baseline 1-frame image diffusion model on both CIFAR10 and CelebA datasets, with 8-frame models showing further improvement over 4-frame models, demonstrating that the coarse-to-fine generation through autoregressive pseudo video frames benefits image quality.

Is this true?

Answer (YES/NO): NO